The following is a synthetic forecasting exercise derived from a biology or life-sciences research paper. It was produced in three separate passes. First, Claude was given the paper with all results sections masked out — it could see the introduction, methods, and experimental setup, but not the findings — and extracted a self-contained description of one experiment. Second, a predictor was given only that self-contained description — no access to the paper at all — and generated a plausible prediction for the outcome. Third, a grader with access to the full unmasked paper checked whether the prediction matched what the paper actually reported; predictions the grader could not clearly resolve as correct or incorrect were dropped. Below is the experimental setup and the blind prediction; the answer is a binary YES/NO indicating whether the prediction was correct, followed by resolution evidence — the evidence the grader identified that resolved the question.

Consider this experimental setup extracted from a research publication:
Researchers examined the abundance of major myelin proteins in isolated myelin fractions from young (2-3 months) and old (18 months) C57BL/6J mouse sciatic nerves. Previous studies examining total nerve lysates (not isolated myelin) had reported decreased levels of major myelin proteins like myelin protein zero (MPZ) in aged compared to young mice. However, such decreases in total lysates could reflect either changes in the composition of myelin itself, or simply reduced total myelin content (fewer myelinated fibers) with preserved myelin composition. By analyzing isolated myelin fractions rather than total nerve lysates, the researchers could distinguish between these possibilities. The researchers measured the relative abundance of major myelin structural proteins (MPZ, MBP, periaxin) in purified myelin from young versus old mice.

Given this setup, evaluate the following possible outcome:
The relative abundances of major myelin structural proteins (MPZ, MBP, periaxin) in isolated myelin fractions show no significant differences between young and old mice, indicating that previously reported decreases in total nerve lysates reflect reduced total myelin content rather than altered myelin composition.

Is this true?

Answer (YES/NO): YES